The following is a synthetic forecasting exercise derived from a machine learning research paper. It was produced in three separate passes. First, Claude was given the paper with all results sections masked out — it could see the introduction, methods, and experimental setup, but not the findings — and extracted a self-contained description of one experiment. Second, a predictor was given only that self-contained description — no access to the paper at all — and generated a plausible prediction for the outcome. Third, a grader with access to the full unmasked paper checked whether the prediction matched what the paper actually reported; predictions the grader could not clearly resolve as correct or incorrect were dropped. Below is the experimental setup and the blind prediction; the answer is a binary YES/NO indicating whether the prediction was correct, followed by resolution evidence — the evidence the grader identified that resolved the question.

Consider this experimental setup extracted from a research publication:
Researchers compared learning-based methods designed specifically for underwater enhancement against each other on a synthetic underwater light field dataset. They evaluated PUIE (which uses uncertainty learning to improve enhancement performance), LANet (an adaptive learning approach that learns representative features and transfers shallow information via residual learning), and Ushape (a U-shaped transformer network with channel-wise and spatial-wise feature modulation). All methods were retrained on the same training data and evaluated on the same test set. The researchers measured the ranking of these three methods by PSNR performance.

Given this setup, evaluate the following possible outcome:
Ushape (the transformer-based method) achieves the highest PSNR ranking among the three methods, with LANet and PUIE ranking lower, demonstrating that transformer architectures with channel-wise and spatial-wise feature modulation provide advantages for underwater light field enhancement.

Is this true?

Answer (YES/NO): NO